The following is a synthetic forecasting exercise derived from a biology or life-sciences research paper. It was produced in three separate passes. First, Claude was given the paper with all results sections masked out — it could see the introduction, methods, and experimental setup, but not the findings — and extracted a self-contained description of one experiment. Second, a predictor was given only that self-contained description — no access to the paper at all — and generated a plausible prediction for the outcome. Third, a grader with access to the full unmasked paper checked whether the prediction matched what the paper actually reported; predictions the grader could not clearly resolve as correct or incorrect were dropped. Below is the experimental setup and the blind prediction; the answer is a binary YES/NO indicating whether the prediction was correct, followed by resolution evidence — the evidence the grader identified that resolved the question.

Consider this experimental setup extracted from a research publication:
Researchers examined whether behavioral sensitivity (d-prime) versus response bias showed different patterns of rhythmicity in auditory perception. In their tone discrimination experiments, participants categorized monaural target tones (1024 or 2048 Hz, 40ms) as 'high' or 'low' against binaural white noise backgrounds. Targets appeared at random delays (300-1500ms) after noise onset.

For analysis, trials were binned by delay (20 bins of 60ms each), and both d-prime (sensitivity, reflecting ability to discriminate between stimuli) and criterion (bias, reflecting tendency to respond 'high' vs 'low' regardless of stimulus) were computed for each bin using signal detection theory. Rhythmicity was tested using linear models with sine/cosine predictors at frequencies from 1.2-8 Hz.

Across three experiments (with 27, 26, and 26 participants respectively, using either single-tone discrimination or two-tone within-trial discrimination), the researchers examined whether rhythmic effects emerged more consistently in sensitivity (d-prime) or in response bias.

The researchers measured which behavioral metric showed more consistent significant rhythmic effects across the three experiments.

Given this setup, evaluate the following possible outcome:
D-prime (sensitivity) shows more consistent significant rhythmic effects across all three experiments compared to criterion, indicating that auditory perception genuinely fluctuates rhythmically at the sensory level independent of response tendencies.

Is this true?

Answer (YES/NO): YES